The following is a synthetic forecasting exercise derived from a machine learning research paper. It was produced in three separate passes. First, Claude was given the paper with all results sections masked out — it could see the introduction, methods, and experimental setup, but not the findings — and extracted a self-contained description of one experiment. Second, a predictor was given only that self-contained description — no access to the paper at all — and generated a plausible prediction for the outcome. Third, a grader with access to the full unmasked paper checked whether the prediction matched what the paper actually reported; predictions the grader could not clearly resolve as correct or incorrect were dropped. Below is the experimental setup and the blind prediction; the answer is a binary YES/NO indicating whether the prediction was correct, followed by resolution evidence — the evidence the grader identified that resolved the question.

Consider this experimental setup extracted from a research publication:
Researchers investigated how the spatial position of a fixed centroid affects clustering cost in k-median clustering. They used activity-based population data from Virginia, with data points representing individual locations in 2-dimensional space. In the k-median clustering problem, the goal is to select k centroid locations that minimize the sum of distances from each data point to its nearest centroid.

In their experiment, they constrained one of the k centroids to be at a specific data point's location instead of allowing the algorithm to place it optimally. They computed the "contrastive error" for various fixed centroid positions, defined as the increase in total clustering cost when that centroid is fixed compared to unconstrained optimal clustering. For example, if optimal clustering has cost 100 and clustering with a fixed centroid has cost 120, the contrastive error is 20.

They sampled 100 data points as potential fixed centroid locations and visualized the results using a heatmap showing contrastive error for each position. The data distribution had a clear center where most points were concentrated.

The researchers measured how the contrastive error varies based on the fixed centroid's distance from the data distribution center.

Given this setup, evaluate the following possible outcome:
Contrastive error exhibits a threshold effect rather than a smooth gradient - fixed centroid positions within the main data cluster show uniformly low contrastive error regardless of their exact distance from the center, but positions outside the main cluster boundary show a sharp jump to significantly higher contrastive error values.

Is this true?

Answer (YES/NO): NO